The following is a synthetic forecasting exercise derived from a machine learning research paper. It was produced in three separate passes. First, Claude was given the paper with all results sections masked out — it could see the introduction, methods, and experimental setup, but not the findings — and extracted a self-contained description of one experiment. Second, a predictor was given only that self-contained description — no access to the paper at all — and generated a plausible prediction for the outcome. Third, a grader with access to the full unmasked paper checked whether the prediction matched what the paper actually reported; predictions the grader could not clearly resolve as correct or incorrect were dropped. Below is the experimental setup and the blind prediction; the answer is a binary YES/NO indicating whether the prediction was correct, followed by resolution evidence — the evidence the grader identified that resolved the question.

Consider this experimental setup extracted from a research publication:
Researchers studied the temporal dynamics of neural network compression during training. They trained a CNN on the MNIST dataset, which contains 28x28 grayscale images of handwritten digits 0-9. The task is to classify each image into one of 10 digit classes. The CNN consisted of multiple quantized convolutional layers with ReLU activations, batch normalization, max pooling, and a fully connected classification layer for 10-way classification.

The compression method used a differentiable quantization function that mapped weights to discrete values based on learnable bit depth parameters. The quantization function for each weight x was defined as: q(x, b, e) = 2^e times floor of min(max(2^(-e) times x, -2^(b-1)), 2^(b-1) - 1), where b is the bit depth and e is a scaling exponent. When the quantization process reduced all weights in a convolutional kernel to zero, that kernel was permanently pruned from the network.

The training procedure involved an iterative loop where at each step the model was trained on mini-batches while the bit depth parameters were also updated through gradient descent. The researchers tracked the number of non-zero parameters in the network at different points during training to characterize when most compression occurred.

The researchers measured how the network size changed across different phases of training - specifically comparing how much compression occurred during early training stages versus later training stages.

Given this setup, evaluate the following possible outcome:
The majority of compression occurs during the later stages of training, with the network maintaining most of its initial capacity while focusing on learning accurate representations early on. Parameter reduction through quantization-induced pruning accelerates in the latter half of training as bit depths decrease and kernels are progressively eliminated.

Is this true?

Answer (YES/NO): NO